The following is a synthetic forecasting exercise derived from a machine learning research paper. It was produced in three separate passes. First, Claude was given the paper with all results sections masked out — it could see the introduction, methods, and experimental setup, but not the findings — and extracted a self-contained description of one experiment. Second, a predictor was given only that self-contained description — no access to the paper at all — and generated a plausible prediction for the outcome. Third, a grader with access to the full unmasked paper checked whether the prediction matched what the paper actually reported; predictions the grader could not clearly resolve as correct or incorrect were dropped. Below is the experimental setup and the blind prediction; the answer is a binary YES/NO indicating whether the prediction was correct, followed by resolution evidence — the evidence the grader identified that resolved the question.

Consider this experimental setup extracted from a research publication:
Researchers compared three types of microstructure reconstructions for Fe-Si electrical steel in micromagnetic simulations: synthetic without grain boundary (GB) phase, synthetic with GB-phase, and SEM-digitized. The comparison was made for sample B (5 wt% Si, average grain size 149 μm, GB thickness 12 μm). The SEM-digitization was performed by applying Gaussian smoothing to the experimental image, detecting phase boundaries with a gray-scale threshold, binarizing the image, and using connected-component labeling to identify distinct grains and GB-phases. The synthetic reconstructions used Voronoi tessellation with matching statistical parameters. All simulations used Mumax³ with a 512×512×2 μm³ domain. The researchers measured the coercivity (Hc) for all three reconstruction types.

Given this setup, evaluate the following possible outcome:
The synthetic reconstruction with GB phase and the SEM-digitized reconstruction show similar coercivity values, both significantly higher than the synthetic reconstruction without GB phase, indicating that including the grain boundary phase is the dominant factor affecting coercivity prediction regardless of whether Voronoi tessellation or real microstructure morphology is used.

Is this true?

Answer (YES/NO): YES